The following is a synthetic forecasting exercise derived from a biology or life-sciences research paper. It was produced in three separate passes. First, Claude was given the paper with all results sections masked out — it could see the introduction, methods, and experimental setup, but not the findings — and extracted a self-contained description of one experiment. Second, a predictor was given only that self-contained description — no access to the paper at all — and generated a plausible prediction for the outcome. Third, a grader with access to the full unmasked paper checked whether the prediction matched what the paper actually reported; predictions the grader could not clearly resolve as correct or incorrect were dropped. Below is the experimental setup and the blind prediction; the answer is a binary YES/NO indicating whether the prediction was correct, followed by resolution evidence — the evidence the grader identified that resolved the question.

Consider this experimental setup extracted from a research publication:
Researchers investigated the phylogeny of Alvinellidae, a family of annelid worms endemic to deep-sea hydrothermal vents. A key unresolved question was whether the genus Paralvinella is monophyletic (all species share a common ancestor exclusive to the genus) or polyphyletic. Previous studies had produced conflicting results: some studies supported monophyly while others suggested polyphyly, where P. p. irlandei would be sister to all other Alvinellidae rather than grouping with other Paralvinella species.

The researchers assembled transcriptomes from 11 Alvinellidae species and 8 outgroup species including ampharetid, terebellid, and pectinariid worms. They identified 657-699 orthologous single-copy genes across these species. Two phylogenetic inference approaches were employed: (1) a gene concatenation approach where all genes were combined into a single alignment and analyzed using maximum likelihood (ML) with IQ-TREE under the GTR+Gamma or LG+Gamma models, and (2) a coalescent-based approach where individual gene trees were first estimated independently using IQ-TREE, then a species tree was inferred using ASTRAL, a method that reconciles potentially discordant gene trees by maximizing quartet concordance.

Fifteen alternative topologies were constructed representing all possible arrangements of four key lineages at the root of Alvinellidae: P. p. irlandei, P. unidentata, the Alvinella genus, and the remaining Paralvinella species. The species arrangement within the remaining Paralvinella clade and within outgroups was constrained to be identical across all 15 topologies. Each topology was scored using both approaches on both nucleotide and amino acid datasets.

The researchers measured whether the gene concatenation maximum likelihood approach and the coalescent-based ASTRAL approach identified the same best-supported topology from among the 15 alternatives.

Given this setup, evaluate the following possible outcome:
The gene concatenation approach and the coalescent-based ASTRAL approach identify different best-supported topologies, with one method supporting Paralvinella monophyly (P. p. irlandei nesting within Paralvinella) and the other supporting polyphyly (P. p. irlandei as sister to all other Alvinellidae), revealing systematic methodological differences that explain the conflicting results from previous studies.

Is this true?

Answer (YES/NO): NO